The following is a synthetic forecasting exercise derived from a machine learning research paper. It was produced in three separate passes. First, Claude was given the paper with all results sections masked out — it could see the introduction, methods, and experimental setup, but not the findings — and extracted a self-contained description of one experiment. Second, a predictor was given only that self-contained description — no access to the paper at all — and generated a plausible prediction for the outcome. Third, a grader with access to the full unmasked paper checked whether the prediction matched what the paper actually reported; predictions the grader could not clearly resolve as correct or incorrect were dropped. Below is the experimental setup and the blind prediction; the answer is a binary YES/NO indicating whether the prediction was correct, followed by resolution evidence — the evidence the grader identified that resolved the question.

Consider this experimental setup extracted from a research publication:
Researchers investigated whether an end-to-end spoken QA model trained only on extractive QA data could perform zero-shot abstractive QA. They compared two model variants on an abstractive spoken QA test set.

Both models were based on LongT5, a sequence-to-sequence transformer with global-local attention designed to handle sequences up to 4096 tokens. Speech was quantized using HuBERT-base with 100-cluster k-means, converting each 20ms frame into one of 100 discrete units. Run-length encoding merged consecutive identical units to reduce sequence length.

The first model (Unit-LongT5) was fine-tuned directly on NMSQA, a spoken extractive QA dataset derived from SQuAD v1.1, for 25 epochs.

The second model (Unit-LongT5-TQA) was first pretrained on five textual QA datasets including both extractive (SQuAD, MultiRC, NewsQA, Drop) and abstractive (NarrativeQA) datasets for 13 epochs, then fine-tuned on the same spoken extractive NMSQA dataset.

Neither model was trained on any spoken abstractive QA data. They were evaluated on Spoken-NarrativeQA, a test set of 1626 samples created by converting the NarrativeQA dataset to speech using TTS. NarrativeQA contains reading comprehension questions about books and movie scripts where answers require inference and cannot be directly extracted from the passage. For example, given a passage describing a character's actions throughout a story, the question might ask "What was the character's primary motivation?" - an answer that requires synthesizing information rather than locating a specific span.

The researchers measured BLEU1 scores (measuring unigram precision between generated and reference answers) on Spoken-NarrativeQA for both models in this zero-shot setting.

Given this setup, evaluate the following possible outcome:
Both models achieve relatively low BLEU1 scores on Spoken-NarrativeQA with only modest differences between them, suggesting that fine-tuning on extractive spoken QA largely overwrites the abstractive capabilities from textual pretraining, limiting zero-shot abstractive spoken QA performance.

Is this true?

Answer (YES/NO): NO